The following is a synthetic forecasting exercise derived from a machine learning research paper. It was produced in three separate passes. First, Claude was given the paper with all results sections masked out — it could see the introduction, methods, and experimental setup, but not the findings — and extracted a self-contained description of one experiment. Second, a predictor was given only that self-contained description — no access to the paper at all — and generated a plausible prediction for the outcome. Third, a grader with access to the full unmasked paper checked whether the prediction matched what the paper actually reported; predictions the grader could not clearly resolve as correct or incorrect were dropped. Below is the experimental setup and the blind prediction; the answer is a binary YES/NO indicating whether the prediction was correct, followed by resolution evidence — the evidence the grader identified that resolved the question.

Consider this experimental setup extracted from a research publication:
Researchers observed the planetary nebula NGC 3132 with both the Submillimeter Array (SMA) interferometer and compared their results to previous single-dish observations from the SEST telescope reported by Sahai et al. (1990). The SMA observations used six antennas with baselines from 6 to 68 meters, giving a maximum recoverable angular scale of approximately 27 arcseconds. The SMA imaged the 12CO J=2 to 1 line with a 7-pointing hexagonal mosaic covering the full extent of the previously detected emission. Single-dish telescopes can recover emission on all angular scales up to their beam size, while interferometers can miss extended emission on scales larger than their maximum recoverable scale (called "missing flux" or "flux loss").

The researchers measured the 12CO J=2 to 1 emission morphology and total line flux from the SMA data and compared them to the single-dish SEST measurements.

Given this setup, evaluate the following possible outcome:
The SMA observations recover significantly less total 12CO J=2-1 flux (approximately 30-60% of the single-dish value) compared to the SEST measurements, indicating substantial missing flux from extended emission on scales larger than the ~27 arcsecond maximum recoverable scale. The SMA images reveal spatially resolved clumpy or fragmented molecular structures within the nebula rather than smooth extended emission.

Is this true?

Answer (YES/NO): NO